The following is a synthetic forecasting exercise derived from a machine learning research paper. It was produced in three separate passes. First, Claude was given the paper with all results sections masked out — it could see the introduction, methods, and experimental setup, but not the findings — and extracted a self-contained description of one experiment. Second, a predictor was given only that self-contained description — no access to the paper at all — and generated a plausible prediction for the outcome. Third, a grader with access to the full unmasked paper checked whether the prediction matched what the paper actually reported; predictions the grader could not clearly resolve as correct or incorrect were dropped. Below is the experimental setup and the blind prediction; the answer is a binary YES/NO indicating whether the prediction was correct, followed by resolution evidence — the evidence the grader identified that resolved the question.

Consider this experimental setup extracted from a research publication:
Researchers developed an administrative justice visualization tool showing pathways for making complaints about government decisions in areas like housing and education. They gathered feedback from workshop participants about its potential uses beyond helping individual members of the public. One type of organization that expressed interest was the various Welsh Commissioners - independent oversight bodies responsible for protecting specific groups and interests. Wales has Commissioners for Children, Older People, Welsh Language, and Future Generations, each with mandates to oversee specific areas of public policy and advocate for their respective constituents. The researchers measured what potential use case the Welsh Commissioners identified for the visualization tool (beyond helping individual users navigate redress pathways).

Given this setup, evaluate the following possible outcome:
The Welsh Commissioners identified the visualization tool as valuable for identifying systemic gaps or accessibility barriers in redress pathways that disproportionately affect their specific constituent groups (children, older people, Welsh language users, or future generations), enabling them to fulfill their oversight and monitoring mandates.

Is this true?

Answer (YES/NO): NO